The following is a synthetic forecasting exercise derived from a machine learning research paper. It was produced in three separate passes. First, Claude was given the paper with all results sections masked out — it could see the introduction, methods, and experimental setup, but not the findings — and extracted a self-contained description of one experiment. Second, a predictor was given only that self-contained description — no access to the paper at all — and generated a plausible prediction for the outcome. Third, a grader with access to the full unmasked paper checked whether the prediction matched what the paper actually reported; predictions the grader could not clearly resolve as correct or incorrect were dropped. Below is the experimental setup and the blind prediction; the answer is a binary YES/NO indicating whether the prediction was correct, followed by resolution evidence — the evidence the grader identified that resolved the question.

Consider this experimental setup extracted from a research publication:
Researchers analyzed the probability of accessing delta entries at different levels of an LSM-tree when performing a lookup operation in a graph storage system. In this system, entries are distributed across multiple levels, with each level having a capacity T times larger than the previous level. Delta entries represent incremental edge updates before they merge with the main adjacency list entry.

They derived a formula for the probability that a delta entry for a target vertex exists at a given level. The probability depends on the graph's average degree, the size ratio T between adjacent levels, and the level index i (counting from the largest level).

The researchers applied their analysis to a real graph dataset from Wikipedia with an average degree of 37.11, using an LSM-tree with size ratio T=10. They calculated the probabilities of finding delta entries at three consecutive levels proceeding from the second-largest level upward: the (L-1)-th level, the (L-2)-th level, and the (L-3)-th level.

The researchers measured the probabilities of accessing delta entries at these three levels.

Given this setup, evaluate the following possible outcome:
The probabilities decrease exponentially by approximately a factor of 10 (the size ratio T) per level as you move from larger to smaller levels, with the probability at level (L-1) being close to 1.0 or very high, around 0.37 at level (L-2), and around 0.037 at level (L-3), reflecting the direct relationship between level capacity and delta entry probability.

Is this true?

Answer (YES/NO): NO